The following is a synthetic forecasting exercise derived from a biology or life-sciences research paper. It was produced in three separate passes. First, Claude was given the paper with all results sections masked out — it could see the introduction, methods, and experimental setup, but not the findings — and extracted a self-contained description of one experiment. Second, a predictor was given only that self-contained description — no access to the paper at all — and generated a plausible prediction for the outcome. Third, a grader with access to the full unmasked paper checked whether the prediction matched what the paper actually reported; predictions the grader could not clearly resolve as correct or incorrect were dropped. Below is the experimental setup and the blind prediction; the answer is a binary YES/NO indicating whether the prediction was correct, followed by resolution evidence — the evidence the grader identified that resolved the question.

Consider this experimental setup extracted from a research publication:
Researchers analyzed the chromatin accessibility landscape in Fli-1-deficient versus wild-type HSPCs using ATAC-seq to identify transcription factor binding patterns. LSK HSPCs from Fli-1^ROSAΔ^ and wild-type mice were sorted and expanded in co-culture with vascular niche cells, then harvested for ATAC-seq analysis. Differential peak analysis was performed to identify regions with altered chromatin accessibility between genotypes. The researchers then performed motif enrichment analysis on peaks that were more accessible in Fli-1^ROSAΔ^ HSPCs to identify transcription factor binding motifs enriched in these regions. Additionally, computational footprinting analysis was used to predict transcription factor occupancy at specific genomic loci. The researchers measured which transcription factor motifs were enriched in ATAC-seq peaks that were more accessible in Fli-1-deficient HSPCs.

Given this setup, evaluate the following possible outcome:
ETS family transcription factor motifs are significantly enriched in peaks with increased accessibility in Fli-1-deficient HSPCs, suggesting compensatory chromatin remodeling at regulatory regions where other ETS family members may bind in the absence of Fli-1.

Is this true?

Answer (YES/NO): NO